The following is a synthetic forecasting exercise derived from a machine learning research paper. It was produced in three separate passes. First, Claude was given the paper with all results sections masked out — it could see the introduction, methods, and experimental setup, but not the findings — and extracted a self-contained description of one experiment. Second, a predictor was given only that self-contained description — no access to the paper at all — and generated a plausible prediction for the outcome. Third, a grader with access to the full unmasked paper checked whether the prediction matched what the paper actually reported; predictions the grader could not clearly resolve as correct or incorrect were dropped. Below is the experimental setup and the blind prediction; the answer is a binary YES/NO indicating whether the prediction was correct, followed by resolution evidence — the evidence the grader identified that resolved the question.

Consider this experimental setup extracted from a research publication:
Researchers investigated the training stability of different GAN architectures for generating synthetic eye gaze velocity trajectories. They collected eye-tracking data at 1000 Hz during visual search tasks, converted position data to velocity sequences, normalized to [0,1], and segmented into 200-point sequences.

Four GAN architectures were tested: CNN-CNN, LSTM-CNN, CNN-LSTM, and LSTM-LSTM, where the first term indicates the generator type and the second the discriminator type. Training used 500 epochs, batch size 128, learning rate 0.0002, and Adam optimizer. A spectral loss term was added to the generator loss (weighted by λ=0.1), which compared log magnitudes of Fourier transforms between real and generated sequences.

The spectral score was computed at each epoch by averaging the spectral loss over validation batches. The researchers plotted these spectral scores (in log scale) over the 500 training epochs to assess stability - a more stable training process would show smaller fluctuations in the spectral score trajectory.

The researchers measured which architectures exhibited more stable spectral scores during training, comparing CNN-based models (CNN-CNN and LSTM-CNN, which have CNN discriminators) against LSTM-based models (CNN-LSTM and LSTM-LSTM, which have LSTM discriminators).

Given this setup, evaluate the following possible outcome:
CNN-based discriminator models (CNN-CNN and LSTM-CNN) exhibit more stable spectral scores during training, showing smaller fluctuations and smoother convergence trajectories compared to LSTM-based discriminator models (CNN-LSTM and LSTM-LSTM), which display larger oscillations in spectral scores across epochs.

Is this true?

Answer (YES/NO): YES